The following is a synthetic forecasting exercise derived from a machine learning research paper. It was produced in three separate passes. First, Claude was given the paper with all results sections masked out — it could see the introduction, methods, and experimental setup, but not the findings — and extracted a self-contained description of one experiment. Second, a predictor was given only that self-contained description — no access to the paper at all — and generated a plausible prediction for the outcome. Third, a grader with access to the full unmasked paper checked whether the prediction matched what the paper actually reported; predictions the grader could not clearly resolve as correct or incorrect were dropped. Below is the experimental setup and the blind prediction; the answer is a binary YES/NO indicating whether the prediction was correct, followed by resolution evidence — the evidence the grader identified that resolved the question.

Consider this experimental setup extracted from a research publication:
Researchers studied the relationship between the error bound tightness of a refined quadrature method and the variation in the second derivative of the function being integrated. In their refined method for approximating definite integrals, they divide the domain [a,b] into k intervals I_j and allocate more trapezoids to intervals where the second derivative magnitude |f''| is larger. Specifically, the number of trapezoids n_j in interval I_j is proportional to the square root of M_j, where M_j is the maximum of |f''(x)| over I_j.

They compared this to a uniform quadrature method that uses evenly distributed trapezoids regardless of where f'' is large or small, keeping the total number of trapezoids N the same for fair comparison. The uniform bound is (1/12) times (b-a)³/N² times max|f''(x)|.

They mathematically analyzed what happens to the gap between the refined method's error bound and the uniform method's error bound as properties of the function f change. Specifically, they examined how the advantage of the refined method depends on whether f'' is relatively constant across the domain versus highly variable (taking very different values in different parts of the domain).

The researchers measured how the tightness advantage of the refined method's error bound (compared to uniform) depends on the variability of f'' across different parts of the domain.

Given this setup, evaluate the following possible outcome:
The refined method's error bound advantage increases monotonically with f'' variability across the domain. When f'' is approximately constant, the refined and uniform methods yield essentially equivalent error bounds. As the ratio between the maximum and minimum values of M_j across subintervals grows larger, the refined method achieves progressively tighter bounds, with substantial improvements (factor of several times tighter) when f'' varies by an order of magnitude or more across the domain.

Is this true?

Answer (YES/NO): YES